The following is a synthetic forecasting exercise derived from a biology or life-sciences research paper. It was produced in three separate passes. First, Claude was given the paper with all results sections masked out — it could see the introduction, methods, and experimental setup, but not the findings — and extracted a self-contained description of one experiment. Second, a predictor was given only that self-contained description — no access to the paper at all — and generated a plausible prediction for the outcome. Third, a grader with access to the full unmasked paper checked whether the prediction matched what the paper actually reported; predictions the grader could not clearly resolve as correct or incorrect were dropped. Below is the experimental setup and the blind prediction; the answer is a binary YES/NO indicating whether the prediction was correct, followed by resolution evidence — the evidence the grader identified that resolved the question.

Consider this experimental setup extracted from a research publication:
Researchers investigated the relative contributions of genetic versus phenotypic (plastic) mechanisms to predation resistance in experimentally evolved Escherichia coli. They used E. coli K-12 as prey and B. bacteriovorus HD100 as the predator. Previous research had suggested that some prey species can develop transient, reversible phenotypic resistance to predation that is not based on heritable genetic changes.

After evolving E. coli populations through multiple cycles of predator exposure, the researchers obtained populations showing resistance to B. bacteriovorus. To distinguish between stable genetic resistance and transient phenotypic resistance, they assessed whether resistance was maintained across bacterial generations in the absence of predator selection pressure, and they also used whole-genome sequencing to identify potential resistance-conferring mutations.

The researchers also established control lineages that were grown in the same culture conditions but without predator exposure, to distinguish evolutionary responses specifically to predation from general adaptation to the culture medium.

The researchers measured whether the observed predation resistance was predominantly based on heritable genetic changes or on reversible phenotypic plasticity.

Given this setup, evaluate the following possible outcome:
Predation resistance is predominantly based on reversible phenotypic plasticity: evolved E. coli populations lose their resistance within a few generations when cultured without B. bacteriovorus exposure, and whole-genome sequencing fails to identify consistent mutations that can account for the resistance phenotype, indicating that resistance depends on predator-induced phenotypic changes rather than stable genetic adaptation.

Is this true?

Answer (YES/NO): NO